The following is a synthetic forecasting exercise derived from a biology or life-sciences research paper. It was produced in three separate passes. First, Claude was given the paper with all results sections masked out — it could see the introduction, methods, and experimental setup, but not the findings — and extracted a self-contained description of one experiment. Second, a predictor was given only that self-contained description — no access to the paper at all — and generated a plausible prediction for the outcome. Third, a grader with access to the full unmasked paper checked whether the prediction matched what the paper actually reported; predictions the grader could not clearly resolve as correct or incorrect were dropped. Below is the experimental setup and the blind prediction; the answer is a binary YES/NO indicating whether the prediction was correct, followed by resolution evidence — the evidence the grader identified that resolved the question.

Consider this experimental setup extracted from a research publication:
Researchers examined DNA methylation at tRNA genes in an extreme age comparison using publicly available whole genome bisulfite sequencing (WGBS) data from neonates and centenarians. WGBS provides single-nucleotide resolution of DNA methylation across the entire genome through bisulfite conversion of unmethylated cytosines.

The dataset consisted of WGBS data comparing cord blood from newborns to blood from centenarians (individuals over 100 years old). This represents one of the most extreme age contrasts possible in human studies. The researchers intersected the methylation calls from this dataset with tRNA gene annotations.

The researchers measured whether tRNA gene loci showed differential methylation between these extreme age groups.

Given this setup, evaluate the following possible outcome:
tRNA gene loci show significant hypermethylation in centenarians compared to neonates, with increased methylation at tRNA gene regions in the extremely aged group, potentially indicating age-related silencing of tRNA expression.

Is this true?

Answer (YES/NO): YES